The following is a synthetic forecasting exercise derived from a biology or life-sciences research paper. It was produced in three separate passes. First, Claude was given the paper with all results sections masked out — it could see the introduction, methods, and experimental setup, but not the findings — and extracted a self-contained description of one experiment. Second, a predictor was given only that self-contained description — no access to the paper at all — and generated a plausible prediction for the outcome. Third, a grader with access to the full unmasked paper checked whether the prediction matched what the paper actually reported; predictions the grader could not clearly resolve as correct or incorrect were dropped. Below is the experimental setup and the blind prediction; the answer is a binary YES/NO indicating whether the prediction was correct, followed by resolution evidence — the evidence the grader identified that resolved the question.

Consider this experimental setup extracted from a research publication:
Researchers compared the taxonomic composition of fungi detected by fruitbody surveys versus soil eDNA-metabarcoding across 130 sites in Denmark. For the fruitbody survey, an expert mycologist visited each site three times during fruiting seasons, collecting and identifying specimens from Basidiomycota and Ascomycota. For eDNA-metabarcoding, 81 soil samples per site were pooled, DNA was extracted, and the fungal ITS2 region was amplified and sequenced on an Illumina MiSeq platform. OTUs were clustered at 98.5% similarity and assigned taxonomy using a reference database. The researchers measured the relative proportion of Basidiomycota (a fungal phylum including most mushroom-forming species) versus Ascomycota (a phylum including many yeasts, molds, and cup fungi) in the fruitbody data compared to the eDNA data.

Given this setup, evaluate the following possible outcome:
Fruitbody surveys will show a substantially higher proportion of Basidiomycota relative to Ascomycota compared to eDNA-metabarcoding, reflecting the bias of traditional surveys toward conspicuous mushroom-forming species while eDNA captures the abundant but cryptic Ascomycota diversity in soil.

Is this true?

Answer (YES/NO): YES